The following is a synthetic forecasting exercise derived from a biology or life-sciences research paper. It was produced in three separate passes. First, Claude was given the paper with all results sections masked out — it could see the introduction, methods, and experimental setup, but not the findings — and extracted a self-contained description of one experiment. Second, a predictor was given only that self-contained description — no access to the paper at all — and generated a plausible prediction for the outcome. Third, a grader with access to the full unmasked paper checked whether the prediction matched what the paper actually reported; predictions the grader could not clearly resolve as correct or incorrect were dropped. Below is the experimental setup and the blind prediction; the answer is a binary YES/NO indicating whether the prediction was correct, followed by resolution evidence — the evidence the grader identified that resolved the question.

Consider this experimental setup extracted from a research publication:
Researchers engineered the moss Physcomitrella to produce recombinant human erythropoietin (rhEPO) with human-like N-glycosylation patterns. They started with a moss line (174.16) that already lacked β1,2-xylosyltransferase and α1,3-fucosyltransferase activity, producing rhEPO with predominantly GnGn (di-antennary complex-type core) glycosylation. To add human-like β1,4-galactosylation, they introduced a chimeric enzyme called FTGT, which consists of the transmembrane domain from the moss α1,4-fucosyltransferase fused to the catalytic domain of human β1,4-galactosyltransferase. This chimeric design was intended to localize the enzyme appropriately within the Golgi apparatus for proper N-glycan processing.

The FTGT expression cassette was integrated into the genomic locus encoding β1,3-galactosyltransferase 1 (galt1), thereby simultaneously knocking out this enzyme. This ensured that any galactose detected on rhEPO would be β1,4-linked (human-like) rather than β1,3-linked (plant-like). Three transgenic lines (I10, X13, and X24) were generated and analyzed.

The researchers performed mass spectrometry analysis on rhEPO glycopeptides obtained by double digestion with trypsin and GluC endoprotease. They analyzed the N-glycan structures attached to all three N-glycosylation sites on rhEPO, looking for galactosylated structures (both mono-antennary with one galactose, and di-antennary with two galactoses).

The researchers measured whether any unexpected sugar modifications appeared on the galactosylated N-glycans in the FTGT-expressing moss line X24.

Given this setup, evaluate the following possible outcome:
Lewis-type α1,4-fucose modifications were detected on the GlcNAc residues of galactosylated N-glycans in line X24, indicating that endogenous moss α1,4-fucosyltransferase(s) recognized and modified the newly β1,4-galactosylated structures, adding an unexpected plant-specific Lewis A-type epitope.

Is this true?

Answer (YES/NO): NO